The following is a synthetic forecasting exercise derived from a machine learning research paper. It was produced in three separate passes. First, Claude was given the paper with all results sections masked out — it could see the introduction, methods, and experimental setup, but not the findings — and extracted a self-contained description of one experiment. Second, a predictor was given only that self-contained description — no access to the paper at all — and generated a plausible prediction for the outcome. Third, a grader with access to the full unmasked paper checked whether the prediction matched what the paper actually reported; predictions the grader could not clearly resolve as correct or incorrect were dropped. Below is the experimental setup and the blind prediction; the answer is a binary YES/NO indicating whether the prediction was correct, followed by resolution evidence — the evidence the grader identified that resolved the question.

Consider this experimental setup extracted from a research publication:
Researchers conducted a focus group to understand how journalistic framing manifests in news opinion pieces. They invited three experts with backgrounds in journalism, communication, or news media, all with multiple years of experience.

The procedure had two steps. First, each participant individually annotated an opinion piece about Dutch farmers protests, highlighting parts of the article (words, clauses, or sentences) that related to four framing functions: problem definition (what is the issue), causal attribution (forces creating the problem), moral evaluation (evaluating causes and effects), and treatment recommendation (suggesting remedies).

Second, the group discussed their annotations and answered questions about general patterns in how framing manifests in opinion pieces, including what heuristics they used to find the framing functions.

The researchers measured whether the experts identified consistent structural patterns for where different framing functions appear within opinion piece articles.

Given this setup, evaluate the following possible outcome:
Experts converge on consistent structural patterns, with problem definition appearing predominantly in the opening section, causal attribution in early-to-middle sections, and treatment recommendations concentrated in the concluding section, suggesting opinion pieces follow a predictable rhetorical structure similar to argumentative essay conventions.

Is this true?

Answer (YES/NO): NO